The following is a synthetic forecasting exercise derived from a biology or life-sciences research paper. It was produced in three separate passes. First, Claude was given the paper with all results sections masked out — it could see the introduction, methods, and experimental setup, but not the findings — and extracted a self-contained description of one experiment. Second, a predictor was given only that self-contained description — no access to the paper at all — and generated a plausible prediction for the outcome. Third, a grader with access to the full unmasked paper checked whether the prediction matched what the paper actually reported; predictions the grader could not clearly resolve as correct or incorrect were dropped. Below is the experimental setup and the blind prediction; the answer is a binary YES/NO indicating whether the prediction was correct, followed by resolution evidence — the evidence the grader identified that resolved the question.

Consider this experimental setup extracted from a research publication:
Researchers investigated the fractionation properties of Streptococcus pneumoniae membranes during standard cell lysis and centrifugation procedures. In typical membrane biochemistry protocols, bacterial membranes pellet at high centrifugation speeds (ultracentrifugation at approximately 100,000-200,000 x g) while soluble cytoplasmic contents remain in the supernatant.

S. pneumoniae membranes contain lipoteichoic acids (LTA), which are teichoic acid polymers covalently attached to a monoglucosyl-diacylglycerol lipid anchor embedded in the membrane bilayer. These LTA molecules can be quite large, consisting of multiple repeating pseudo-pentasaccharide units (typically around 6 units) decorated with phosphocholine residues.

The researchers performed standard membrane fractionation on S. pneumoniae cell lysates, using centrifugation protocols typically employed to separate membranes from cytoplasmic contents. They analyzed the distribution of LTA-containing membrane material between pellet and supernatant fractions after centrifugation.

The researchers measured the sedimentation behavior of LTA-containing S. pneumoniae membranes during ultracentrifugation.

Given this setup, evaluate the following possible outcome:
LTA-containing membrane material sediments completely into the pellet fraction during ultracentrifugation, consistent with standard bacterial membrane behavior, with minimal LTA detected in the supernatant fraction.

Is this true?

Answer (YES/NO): NO